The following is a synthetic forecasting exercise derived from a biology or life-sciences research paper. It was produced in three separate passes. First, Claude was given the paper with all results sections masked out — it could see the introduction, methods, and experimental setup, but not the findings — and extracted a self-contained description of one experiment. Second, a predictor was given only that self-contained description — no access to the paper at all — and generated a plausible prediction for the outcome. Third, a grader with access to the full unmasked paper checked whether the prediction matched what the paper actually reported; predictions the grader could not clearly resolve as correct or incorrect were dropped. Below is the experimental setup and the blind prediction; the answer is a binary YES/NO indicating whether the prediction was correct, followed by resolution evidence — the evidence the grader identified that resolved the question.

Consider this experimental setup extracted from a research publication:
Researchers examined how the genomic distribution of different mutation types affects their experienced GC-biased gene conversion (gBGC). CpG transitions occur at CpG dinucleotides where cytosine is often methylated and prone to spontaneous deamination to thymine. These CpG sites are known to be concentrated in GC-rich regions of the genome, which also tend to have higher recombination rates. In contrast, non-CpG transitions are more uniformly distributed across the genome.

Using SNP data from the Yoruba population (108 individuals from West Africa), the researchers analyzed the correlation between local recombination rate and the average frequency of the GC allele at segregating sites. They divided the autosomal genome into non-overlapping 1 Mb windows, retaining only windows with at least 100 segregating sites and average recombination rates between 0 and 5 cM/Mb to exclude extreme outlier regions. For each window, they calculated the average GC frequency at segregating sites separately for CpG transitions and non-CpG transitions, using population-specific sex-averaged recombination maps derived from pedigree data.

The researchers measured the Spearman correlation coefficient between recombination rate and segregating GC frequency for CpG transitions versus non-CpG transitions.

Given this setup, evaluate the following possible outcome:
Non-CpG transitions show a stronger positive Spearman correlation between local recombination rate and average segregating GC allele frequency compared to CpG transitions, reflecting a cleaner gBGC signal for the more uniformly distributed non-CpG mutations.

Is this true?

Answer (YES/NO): NO